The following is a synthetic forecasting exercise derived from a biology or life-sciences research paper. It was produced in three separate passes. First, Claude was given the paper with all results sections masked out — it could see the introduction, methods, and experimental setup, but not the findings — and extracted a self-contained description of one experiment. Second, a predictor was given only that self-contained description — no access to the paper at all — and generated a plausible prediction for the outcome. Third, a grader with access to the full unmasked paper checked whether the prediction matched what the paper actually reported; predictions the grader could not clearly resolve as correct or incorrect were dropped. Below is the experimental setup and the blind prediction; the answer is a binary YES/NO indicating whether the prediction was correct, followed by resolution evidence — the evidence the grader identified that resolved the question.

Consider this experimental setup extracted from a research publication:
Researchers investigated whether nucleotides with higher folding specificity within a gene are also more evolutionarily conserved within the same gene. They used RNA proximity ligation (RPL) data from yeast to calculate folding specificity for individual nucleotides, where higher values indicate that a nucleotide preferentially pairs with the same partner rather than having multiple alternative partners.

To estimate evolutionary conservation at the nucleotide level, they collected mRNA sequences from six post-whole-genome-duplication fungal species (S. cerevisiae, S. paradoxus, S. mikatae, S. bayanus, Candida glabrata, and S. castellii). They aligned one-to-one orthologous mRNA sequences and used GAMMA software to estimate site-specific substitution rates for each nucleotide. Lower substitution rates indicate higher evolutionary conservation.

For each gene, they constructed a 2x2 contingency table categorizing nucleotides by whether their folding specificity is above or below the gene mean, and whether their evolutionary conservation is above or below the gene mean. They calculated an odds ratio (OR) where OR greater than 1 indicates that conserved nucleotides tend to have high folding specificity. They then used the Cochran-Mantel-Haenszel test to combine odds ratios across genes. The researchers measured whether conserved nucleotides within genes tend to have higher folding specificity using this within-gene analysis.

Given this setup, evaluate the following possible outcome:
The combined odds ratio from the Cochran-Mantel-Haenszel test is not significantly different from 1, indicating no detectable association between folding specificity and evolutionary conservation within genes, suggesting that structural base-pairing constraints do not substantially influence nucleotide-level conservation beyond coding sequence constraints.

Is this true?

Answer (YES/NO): NO